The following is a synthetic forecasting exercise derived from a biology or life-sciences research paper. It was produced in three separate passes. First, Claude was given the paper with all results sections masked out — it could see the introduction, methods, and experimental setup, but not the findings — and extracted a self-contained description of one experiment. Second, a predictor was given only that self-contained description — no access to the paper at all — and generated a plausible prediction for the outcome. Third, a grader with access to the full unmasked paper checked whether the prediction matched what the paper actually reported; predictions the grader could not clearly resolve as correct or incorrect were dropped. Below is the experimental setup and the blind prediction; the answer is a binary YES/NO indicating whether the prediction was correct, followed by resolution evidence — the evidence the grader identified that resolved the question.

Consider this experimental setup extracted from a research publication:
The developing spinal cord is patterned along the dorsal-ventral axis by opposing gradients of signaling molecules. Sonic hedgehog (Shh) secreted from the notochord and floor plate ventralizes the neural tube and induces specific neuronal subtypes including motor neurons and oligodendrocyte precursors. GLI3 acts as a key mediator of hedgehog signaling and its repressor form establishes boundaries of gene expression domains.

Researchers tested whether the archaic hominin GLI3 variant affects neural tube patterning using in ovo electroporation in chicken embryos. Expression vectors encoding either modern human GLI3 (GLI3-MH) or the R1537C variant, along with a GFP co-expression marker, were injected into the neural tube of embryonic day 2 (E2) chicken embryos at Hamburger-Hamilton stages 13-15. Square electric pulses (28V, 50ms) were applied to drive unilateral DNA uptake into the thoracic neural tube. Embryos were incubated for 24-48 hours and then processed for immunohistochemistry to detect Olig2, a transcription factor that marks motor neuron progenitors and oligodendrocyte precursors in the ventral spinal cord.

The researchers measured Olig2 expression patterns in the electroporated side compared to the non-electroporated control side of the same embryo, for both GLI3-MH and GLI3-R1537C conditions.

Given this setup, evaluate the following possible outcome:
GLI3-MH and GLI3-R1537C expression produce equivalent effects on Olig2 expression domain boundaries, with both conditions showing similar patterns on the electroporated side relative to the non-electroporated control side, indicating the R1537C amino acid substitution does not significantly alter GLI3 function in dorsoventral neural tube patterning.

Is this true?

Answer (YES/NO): YES